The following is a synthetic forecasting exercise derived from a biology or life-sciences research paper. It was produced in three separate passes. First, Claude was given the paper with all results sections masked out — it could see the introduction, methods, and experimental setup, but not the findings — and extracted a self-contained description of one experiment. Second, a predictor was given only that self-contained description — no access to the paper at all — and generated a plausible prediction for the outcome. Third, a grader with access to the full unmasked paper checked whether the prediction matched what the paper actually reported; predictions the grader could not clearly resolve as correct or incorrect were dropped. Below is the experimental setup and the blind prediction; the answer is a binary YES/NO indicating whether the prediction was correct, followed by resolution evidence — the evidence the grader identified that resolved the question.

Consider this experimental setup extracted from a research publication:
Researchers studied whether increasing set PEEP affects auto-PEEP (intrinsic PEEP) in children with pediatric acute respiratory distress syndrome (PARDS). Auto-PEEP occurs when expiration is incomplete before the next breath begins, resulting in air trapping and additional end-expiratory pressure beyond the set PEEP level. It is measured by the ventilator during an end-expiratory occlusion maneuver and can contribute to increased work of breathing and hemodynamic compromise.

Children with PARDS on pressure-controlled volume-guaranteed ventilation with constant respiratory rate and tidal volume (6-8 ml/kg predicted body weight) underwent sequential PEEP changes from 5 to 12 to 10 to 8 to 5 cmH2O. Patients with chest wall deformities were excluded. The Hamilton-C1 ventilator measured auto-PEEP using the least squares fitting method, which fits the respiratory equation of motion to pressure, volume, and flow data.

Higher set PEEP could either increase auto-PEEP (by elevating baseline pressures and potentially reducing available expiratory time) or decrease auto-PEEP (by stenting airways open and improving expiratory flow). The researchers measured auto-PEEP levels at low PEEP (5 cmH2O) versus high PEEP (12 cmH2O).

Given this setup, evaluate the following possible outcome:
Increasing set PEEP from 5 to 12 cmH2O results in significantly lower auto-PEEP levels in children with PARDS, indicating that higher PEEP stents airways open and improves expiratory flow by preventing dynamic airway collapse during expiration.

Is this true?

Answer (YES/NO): NO